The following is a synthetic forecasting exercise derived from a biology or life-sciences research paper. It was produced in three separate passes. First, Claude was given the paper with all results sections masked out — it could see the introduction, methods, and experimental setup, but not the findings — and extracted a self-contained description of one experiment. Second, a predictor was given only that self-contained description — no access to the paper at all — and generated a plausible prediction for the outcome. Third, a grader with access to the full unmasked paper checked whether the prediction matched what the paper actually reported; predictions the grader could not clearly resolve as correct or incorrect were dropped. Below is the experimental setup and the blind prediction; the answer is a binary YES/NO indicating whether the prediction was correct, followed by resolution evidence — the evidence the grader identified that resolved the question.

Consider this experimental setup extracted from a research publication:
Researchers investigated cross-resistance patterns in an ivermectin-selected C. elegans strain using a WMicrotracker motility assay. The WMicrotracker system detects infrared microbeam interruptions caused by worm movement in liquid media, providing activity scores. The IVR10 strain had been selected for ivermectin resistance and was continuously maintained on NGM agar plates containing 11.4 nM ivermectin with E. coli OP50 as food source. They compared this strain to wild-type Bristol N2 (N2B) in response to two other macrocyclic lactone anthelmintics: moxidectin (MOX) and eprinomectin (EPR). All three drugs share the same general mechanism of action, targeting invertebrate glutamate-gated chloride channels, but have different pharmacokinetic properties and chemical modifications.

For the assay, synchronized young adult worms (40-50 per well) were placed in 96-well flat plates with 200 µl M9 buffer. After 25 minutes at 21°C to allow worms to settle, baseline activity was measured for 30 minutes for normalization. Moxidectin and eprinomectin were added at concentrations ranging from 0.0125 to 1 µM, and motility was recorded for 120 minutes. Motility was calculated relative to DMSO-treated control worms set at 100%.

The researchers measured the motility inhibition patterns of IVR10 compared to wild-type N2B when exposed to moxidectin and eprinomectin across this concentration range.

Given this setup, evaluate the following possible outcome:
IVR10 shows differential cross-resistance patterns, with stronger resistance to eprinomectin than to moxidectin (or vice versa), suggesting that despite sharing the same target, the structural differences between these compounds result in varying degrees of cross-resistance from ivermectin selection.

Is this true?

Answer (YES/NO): YES